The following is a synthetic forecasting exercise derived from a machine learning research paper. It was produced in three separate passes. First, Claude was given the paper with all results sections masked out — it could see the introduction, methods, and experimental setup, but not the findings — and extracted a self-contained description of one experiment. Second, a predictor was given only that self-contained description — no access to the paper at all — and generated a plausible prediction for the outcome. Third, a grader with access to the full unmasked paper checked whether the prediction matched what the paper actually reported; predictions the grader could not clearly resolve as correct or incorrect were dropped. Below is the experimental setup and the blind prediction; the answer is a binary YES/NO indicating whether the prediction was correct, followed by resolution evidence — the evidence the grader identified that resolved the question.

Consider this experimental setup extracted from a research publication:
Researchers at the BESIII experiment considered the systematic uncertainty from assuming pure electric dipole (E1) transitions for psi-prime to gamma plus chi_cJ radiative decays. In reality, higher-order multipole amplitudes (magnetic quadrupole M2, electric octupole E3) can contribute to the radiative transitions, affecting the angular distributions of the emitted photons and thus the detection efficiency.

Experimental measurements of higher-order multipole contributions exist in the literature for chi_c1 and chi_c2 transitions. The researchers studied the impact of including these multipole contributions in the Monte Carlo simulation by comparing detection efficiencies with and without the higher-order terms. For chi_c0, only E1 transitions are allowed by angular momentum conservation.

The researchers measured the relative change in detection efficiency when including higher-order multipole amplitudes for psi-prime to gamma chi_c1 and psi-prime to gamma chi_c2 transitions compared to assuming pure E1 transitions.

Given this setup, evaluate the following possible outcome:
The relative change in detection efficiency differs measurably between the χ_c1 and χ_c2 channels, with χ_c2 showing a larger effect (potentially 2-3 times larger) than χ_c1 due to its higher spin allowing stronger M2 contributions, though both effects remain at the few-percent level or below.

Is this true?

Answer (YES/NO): NO